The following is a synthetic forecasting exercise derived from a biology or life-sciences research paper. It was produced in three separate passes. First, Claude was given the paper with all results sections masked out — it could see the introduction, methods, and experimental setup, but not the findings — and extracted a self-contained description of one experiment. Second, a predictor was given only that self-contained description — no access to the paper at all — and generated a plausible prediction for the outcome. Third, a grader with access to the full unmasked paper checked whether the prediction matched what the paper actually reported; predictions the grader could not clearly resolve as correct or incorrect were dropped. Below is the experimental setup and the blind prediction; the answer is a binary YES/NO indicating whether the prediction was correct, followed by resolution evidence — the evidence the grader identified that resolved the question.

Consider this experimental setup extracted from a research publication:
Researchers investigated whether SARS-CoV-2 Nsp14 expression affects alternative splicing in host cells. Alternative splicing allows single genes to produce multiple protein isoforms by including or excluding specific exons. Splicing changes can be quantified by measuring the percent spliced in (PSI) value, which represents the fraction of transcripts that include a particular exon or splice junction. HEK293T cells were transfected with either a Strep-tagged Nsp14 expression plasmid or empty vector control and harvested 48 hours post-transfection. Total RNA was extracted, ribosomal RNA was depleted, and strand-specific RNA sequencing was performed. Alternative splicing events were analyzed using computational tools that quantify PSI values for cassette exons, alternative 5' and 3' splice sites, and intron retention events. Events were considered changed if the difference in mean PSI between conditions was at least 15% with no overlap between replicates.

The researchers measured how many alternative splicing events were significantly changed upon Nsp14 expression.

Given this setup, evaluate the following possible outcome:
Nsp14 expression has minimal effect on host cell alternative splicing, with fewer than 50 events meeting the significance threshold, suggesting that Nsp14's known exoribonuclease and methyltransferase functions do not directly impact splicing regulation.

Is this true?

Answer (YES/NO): NO